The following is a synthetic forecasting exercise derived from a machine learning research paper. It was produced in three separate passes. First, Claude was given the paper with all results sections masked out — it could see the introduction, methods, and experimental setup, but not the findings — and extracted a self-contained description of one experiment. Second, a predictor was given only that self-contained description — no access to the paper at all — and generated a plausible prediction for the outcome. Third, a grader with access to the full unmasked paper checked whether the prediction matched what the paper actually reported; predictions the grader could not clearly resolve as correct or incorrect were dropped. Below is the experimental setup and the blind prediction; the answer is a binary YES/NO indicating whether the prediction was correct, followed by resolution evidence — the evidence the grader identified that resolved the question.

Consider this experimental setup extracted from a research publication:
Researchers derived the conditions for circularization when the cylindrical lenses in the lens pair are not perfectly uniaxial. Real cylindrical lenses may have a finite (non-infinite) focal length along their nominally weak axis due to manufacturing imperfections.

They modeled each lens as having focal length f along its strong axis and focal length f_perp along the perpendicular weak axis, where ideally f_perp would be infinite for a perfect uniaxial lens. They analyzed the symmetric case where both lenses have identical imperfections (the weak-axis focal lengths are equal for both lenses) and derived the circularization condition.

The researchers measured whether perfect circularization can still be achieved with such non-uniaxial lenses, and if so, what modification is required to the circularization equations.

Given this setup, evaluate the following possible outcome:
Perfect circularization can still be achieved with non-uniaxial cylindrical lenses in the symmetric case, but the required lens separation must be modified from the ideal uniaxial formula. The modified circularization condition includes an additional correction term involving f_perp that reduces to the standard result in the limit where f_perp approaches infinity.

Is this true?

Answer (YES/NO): NO